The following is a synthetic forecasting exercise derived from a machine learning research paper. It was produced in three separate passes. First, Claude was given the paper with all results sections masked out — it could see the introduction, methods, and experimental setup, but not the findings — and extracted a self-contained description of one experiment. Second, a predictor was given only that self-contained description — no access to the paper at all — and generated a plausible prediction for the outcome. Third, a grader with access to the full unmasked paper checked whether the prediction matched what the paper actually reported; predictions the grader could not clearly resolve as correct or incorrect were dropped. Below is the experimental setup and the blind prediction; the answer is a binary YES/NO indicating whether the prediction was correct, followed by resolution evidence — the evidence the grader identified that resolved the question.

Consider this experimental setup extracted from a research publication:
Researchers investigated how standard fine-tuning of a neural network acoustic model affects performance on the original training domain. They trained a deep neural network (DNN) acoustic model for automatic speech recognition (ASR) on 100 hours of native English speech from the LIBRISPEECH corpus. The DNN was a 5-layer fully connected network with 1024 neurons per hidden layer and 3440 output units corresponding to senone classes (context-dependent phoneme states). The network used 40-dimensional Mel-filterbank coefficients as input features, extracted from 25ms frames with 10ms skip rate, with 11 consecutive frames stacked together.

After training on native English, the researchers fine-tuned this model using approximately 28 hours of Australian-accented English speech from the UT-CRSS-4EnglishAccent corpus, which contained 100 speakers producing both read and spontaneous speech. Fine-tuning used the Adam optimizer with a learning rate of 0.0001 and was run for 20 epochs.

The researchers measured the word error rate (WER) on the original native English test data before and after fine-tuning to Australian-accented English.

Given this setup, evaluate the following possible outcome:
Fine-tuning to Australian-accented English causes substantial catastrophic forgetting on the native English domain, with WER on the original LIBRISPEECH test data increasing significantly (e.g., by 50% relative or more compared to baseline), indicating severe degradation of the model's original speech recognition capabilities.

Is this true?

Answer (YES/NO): YES